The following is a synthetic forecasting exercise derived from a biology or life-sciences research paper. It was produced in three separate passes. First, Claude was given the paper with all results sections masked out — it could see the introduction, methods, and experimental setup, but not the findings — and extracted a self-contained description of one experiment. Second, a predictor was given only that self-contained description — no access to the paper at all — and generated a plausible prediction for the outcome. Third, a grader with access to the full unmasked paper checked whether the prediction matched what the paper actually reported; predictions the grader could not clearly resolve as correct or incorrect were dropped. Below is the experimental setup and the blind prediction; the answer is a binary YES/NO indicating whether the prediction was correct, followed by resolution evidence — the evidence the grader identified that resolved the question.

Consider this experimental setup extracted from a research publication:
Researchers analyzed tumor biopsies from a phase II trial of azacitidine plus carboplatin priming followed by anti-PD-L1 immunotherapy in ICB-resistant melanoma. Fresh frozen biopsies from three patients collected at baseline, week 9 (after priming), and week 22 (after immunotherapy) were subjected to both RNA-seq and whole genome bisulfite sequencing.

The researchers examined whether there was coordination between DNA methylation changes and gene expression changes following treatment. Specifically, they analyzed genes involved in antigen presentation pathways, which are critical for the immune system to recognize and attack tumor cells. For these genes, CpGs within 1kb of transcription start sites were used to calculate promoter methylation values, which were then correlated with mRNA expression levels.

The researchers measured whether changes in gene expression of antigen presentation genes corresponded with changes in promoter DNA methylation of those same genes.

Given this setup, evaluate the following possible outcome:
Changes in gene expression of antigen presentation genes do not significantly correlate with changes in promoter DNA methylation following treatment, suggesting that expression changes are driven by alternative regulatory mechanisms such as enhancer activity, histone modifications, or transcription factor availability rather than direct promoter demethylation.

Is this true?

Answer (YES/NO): NO